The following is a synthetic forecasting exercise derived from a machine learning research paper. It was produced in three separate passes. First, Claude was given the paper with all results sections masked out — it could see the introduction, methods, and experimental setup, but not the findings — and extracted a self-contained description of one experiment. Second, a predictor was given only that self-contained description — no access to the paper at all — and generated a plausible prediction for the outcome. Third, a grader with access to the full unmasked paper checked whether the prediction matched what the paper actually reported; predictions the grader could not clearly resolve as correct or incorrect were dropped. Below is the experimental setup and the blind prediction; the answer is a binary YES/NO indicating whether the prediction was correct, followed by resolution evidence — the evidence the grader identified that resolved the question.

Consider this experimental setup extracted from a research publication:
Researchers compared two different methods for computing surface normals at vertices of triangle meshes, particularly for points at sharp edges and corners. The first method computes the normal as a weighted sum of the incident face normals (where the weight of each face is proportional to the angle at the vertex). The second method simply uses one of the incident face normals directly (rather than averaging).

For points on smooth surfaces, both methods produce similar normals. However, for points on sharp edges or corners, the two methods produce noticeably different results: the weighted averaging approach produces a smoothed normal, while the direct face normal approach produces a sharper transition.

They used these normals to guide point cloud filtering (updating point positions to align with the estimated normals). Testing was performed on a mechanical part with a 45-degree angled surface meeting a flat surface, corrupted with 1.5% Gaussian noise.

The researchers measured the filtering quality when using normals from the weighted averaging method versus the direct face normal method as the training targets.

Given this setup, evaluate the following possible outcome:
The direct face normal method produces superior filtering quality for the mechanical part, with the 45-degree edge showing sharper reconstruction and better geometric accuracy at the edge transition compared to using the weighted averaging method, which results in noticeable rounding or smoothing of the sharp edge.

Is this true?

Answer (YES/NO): YES